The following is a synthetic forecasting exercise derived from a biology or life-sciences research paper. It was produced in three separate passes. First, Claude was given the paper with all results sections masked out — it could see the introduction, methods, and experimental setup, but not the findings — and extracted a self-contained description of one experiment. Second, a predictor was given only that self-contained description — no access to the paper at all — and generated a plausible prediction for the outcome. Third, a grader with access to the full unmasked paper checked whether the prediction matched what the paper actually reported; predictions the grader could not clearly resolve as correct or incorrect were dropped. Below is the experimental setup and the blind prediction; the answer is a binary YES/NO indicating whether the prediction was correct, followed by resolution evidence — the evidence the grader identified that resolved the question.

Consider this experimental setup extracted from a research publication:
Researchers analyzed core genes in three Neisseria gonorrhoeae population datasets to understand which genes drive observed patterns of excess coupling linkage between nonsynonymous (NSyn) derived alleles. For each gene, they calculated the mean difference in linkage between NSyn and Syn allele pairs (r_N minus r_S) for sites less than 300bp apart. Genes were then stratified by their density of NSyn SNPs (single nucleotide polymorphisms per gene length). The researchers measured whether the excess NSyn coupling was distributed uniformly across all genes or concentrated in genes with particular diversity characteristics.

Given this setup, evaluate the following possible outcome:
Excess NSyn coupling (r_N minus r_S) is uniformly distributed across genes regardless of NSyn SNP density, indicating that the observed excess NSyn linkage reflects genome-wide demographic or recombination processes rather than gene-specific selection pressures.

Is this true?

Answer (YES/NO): NO